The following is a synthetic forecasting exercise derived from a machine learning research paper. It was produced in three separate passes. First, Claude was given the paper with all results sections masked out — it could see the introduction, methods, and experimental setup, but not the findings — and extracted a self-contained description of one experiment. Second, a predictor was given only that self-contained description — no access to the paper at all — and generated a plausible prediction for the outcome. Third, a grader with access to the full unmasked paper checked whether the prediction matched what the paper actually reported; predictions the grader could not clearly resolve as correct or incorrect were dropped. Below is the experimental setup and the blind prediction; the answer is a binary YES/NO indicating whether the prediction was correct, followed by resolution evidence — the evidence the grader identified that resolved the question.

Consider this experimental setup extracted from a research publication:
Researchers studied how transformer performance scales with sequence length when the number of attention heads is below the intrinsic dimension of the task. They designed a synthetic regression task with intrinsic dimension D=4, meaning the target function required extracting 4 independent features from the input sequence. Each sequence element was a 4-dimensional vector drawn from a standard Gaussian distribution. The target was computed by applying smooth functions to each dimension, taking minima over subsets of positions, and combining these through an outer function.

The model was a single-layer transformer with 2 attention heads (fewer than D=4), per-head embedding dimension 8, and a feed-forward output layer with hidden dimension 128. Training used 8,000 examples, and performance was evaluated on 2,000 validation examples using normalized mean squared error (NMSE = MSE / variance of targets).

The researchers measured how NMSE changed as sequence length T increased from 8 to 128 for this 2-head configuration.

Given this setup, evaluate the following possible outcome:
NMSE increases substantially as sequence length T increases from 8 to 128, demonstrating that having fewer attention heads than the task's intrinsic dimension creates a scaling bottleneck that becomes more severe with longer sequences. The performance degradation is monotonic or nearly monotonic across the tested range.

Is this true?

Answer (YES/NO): YES